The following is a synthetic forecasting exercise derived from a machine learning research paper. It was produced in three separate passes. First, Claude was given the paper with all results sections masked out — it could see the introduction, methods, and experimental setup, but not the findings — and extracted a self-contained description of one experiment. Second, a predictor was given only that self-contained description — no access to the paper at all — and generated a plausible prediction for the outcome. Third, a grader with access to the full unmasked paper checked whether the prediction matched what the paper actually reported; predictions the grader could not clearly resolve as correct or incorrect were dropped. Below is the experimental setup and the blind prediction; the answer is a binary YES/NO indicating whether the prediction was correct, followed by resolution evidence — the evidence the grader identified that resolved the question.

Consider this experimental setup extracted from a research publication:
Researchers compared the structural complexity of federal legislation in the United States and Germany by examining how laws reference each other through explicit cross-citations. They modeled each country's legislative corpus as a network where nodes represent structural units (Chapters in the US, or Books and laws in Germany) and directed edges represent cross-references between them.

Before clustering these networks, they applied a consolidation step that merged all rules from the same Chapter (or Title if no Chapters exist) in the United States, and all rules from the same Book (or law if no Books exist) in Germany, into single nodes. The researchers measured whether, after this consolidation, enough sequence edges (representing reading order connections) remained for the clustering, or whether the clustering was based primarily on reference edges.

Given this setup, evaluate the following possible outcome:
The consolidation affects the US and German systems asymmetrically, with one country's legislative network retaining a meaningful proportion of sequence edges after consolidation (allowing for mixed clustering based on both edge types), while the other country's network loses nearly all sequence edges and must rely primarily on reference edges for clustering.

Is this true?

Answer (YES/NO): NO